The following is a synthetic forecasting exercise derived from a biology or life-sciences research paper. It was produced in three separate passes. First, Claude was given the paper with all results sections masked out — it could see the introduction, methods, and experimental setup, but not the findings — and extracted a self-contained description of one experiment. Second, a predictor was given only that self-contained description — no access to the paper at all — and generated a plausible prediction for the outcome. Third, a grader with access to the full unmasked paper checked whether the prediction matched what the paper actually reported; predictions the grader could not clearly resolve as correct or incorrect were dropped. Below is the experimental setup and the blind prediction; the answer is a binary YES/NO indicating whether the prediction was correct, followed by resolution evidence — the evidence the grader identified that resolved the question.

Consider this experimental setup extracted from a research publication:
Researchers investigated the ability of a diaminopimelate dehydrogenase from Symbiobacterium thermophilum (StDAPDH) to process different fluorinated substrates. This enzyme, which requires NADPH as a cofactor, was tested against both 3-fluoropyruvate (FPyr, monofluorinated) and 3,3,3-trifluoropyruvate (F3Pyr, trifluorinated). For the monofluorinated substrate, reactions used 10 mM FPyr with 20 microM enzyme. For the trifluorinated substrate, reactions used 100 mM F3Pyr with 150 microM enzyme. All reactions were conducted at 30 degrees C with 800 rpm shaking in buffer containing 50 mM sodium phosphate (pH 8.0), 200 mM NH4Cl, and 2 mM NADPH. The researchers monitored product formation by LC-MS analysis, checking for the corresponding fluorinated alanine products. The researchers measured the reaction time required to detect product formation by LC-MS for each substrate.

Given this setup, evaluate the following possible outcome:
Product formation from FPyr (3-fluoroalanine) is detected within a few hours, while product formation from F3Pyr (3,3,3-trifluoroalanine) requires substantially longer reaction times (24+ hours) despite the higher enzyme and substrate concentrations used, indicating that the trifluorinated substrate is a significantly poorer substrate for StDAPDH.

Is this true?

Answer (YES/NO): NO